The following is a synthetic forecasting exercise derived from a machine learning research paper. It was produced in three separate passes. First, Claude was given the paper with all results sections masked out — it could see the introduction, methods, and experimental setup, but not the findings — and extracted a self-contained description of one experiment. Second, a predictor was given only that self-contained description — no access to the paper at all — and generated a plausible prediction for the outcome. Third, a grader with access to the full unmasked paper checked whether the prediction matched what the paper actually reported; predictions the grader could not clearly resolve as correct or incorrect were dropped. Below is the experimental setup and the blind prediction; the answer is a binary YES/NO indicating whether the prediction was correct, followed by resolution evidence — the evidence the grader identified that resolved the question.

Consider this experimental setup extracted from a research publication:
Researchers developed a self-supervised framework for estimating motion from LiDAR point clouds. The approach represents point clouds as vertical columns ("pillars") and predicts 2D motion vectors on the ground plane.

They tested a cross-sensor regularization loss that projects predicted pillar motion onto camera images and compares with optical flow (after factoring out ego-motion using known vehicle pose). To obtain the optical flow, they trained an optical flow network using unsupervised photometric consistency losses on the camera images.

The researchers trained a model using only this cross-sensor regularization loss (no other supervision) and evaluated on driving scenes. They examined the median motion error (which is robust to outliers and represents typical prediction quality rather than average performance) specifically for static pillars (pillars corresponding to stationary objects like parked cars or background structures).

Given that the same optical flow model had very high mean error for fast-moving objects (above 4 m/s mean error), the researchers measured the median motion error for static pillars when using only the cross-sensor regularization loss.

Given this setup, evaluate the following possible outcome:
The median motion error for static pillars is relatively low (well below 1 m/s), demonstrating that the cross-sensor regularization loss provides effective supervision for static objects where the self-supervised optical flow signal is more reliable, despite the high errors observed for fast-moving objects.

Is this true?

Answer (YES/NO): YES